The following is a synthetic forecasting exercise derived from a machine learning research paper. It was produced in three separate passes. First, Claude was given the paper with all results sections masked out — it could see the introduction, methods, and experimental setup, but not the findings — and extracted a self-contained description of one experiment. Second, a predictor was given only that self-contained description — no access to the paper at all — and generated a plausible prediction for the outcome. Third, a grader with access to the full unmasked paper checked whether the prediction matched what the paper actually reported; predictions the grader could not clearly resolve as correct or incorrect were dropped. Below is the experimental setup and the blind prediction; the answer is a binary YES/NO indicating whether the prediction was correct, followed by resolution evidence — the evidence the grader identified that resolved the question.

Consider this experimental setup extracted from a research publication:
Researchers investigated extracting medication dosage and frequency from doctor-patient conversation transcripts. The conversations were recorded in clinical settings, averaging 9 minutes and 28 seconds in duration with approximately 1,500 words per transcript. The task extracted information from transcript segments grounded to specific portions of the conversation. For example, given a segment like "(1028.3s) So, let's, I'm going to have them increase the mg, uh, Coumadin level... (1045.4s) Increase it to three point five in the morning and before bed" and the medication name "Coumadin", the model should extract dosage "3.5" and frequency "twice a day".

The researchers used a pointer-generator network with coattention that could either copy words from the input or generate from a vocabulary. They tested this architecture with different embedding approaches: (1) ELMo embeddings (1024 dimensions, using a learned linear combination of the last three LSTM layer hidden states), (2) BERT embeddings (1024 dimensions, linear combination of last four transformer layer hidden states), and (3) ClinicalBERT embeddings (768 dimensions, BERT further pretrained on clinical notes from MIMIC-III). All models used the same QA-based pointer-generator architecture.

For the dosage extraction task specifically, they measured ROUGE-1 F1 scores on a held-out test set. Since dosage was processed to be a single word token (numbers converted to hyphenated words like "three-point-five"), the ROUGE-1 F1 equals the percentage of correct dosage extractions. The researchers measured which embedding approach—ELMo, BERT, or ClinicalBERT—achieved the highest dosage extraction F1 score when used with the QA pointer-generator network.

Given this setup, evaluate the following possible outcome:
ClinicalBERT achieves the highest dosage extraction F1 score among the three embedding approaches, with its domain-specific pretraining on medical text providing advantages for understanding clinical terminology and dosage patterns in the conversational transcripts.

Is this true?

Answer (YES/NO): NO